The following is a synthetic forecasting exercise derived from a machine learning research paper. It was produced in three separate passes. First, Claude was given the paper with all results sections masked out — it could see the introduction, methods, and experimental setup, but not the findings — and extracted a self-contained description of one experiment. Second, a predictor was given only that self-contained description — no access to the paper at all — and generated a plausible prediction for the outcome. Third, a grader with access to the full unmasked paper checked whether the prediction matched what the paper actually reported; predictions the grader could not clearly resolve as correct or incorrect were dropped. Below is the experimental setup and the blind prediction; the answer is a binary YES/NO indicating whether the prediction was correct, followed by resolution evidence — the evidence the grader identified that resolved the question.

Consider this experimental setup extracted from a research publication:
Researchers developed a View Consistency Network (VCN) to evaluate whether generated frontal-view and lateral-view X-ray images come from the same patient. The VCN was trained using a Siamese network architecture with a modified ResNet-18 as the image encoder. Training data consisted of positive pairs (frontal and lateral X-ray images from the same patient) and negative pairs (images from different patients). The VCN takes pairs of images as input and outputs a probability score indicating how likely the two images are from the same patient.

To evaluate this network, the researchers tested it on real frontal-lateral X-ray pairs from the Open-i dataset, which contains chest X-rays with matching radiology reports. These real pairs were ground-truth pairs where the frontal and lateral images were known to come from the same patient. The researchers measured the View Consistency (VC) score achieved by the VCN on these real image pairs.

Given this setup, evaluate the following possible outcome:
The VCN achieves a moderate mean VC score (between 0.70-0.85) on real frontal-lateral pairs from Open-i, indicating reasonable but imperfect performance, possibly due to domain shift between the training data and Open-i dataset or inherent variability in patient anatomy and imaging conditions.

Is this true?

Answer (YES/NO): NO